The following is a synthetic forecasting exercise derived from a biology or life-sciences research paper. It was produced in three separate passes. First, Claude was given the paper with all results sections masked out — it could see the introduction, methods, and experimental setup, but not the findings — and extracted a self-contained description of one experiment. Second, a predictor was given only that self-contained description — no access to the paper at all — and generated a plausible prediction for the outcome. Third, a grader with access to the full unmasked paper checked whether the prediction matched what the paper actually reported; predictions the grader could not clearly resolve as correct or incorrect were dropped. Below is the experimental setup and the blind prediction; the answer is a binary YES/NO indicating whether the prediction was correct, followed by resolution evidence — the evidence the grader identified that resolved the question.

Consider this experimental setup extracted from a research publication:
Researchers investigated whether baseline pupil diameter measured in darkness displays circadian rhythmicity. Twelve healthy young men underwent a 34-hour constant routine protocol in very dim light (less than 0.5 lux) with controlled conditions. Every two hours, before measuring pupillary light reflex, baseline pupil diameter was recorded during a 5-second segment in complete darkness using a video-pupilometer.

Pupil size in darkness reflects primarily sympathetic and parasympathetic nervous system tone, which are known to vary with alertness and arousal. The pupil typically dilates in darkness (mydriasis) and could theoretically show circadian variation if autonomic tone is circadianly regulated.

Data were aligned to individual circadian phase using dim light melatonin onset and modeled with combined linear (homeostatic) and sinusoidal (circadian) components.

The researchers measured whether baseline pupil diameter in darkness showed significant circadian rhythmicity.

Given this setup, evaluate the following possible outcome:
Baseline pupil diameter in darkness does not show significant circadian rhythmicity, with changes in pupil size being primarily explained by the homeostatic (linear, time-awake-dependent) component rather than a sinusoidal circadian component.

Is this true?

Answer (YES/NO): NO